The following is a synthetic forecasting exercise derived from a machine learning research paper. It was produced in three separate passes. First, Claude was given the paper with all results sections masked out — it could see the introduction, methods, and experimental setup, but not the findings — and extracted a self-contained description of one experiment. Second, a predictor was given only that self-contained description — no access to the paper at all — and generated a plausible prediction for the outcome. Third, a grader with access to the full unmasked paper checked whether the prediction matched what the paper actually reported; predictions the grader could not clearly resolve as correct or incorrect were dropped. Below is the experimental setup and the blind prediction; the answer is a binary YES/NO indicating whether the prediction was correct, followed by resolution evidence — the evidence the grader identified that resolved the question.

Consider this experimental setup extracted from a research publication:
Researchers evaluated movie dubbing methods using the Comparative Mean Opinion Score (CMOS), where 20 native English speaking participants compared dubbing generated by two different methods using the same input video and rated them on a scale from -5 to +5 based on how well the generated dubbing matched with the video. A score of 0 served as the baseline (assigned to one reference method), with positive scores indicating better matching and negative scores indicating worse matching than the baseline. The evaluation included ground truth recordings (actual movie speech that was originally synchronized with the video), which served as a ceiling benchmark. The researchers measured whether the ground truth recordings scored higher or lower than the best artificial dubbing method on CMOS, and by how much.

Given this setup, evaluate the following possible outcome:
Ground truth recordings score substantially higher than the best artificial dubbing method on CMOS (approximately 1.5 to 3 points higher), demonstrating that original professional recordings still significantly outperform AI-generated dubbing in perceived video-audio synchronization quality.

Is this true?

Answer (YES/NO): NO